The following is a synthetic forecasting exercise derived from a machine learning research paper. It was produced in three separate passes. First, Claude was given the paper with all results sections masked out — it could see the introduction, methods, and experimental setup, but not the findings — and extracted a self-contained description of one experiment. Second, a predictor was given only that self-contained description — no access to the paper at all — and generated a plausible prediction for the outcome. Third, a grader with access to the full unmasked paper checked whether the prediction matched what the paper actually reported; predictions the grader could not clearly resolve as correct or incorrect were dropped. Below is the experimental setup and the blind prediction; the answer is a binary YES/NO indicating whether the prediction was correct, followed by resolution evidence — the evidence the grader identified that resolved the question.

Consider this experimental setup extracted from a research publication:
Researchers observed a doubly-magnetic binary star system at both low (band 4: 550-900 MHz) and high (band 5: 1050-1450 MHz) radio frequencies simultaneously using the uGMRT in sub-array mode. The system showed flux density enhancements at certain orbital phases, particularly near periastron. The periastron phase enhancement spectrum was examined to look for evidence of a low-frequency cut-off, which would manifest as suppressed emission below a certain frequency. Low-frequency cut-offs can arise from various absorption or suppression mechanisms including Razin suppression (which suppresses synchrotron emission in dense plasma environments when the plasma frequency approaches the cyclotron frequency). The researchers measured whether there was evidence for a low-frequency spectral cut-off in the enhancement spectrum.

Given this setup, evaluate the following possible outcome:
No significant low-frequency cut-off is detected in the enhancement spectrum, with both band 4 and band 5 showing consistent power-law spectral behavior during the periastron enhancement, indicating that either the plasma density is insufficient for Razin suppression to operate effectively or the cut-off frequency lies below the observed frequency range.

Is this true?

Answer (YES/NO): NO